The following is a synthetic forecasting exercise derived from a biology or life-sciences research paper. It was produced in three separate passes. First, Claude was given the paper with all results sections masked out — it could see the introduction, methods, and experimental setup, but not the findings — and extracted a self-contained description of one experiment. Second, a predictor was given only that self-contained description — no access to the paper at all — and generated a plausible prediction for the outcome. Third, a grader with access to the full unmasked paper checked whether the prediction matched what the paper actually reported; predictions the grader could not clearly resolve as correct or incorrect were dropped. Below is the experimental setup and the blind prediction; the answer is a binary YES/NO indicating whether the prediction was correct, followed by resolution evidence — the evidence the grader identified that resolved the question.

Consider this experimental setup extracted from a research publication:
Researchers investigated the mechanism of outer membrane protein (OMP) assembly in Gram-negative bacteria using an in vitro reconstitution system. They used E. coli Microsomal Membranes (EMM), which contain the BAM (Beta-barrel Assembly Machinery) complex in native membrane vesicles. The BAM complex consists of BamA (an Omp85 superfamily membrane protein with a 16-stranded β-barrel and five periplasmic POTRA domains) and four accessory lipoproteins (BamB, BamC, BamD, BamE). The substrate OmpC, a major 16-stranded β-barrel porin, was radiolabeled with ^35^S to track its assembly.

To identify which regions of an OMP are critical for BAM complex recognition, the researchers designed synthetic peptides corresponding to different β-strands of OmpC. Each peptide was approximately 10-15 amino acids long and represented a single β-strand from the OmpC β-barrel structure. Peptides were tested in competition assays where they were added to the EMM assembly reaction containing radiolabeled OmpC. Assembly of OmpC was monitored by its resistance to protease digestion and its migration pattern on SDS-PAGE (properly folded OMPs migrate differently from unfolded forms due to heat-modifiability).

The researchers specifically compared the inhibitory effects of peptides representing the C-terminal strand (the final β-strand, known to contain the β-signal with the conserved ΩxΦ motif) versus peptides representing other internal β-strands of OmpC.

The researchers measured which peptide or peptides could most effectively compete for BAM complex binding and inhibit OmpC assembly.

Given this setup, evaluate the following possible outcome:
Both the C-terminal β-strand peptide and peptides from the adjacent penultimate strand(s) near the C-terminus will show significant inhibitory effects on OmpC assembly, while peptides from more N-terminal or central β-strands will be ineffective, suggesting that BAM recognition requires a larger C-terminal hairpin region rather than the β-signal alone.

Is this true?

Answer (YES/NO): NO